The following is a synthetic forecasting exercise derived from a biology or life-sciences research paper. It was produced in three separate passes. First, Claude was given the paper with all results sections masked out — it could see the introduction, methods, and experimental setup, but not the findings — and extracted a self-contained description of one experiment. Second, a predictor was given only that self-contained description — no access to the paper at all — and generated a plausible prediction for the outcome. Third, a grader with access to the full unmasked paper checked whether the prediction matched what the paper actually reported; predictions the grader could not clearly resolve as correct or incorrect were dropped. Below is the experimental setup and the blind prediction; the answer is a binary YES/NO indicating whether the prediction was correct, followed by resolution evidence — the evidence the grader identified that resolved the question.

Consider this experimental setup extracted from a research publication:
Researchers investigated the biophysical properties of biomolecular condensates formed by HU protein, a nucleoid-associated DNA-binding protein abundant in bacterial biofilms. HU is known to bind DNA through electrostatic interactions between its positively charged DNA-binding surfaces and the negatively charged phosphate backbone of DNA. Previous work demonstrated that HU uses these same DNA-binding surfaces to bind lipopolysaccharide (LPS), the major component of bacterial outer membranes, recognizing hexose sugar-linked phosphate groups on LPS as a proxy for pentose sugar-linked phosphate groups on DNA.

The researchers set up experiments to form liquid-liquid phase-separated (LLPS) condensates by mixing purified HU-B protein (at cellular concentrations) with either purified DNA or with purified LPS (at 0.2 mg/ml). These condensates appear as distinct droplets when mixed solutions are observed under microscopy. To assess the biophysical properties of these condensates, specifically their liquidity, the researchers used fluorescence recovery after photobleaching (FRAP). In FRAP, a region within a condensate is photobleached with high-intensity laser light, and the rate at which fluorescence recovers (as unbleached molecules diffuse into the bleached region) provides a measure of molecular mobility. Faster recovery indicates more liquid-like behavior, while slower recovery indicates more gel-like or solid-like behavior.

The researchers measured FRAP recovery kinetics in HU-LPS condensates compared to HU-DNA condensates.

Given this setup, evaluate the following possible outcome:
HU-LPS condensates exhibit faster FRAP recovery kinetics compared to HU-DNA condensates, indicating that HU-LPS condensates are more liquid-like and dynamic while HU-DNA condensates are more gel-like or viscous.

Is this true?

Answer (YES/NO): NO